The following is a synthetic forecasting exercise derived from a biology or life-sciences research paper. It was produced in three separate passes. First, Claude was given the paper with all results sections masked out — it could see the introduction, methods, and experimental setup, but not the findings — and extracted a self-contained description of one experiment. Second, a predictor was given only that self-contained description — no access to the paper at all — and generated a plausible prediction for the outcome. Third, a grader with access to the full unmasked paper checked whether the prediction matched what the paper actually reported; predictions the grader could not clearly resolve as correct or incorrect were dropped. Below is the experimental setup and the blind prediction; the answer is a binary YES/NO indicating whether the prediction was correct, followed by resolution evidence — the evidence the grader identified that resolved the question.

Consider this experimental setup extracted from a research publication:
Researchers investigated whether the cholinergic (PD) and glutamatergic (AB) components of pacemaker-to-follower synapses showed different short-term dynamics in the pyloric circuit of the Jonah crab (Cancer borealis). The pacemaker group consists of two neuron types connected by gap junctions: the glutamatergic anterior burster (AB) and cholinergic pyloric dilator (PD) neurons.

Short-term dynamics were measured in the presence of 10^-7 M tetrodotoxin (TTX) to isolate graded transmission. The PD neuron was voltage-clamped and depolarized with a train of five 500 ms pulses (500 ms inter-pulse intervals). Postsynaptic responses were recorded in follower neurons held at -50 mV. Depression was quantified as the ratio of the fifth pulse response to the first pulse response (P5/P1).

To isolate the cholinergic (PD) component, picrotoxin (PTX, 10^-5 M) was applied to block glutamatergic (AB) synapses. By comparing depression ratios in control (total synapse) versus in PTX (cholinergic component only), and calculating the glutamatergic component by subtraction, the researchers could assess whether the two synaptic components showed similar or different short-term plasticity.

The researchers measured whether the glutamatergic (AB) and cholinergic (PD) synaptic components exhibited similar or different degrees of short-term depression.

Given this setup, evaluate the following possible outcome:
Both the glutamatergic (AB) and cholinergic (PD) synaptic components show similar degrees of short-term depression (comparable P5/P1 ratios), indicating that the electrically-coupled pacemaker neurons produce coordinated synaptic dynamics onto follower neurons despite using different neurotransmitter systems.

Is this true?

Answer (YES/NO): YES